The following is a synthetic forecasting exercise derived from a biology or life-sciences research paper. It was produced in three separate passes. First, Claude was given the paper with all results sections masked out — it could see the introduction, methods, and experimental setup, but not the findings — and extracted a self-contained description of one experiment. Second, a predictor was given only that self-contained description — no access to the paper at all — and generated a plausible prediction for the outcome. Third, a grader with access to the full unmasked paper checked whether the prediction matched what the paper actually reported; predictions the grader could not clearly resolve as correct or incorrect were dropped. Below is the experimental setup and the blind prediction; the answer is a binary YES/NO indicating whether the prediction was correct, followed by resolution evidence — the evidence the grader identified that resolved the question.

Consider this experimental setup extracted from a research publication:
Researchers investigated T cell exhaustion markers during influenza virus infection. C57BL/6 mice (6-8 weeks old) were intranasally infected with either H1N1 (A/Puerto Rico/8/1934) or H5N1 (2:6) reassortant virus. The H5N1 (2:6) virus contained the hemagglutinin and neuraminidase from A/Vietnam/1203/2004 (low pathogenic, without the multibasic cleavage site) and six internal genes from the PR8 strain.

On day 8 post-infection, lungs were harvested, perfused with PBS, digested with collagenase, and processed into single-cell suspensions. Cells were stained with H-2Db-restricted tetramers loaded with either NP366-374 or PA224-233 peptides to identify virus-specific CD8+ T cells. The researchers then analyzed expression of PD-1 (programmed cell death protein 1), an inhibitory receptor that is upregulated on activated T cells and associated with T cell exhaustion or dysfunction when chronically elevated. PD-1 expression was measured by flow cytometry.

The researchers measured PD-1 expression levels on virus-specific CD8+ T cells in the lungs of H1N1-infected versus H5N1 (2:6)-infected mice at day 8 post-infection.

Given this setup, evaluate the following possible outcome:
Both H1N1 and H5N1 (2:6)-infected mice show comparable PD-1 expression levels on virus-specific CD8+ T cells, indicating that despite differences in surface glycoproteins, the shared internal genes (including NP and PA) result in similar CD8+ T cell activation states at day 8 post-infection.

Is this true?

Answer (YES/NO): NO